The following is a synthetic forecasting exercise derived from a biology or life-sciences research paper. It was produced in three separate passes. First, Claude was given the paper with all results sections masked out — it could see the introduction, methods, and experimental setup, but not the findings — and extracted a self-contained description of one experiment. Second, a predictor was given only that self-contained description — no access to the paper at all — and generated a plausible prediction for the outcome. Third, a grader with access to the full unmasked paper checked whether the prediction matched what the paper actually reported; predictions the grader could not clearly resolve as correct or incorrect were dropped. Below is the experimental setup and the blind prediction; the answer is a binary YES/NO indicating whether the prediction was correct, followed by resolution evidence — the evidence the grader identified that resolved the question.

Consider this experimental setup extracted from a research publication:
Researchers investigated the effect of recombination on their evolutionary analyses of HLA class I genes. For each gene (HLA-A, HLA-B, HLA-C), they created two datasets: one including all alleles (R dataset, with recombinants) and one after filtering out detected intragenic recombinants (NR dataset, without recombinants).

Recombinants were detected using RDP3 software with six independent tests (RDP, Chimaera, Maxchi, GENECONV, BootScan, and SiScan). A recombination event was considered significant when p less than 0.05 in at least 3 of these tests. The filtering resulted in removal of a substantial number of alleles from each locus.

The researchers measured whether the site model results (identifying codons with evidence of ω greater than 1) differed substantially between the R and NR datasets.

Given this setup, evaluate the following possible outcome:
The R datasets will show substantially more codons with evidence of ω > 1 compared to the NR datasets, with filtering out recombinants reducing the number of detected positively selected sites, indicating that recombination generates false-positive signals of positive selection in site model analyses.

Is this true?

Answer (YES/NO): NO